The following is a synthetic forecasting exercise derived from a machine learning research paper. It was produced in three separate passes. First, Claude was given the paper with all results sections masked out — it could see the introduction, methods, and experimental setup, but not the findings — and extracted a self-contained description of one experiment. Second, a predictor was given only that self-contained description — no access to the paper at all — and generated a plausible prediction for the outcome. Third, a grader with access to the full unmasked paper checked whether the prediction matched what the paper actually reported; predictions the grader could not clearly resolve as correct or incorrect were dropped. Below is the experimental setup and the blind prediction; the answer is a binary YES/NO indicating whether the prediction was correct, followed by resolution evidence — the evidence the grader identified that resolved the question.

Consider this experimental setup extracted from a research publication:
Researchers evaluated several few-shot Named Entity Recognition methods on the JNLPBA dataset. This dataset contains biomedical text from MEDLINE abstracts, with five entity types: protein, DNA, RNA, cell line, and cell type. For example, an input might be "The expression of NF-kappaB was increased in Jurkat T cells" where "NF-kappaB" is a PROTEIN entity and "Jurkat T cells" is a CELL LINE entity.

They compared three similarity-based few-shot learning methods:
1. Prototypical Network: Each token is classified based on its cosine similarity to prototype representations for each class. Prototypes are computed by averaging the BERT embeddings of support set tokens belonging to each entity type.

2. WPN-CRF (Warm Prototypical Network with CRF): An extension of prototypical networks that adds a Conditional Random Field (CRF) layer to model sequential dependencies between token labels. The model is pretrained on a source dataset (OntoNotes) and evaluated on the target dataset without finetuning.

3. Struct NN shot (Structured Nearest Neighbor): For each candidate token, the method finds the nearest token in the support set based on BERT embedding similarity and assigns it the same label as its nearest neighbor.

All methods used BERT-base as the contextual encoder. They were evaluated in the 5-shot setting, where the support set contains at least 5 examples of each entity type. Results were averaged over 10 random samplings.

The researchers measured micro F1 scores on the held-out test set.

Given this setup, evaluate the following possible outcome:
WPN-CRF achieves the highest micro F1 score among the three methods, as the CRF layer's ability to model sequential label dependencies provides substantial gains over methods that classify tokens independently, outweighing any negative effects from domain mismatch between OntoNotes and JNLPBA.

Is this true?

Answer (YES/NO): NO